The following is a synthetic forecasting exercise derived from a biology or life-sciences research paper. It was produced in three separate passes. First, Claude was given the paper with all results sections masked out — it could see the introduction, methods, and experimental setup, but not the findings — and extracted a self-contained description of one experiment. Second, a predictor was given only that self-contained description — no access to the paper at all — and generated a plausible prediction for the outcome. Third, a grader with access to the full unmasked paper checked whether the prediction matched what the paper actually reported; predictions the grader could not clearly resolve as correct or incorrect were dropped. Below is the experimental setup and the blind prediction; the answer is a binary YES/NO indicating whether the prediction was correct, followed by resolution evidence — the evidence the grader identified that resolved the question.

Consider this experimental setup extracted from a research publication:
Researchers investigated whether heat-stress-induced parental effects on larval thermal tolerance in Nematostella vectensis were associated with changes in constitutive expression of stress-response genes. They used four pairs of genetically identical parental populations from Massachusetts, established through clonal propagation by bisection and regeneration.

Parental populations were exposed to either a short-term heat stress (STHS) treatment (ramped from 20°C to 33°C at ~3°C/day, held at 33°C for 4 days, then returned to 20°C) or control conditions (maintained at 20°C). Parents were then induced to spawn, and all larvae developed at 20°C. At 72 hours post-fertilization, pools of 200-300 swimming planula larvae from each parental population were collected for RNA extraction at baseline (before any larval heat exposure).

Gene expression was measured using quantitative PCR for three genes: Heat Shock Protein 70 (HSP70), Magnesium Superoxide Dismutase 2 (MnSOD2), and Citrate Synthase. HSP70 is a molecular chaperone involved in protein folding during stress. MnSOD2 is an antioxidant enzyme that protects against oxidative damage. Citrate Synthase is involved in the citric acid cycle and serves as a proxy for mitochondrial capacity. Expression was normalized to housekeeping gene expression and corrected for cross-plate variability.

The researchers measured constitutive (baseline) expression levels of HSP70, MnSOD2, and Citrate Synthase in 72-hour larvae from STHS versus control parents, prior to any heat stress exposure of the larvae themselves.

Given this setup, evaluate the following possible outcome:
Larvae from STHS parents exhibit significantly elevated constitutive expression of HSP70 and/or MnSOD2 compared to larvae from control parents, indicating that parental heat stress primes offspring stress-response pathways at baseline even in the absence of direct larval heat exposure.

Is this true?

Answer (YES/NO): NO